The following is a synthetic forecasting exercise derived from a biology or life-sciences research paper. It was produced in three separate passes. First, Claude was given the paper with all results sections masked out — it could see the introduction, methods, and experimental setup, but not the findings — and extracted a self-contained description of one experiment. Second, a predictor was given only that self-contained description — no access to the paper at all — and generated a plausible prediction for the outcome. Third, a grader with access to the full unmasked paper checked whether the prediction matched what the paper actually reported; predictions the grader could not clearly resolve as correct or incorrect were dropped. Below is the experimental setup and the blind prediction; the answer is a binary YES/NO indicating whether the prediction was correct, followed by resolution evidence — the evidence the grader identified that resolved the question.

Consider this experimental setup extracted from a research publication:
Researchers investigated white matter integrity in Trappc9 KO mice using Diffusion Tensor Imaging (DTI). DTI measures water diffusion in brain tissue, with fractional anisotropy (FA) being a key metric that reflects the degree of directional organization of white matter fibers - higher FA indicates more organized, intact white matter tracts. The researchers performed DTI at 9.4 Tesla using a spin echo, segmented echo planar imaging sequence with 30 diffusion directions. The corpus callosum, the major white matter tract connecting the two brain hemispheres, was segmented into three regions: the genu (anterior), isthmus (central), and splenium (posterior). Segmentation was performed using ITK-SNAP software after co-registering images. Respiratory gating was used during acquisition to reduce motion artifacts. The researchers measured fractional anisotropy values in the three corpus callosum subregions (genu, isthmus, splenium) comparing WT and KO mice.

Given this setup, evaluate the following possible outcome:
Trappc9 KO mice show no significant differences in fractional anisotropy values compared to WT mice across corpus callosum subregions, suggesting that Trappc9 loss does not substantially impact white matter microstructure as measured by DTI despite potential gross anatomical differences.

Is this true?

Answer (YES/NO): NO